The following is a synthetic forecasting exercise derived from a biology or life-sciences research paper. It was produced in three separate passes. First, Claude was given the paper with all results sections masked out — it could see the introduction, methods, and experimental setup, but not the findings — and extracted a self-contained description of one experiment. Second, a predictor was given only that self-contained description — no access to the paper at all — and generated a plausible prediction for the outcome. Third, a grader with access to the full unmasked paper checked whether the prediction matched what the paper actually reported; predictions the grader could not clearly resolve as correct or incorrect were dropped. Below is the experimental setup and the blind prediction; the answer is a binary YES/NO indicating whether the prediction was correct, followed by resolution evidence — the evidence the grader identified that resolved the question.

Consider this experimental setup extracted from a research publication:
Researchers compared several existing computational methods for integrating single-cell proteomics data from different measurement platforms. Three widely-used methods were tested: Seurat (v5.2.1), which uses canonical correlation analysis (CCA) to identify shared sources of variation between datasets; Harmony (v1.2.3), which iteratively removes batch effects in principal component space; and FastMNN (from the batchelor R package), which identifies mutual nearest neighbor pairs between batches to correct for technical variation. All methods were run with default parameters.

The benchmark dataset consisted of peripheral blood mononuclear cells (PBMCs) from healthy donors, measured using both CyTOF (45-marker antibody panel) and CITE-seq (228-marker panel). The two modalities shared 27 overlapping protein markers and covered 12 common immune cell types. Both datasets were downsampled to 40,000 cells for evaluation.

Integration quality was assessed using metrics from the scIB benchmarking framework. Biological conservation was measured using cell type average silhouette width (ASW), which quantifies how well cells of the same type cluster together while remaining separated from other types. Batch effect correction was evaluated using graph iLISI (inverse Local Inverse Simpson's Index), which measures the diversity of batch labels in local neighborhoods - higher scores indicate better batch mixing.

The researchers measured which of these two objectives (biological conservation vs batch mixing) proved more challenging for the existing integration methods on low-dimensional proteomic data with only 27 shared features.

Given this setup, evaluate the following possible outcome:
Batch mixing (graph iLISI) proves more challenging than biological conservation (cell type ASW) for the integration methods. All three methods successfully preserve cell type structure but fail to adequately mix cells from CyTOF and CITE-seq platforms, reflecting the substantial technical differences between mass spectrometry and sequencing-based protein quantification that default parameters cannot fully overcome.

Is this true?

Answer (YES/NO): NO